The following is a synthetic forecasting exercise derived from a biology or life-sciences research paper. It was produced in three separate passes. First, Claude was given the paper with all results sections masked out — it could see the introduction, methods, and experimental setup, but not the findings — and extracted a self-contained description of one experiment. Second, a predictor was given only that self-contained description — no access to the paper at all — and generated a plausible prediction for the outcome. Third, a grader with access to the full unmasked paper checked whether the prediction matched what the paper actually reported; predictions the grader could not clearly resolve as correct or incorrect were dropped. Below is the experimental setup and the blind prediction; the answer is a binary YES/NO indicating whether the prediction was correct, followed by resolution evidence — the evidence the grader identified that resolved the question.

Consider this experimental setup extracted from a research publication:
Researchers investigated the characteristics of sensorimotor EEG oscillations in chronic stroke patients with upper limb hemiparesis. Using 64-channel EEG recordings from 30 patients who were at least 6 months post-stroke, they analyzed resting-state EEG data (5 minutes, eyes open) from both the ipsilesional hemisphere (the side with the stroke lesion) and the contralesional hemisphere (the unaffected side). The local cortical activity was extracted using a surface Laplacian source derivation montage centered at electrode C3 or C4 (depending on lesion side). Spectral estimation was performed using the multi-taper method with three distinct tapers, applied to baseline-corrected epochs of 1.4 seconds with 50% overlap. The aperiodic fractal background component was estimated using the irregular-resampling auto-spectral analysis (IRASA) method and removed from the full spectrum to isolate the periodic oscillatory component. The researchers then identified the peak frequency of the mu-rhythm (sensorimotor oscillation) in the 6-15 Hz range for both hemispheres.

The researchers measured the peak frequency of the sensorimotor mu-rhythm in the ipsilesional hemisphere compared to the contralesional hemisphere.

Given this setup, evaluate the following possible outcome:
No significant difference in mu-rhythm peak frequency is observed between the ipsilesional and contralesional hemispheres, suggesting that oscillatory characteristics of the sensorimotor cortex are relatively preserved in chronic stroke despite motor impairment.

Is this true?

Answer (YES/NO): NO